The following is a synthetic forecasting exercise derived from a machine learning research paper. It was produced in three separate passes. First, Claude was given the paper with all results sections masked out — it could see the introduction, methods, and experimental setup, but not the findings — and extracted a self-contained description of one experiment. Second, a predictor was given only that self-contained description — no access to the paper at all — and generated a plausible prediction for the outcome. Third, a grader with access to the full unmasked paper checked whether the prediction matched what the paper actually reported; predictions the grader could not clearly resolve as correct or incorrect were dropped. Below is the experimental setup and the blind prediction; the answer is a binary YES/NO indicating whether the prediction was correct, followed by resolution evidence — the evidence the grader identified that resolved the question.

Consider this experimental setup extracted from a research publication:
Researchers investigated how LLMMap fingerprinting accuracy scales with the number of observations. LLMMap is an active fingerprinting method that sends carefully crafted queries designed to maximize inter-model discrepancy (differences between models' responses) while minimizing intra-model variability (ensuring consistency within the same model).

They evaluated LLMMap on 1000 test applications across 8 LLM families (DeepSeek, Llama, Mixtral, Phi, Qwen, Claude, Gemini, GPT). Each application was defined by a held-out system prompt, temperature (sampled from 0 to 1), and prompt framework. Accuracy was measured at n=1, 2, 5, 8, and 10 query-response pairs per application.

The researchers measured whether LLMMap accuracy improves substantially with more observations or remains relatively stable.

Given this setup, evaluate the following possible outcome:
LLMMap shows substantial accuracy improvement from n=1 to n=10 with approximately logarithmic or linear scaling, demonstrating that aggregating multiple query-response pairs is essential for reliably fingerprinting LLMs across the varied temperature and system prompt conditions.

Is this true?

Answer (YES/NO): NO